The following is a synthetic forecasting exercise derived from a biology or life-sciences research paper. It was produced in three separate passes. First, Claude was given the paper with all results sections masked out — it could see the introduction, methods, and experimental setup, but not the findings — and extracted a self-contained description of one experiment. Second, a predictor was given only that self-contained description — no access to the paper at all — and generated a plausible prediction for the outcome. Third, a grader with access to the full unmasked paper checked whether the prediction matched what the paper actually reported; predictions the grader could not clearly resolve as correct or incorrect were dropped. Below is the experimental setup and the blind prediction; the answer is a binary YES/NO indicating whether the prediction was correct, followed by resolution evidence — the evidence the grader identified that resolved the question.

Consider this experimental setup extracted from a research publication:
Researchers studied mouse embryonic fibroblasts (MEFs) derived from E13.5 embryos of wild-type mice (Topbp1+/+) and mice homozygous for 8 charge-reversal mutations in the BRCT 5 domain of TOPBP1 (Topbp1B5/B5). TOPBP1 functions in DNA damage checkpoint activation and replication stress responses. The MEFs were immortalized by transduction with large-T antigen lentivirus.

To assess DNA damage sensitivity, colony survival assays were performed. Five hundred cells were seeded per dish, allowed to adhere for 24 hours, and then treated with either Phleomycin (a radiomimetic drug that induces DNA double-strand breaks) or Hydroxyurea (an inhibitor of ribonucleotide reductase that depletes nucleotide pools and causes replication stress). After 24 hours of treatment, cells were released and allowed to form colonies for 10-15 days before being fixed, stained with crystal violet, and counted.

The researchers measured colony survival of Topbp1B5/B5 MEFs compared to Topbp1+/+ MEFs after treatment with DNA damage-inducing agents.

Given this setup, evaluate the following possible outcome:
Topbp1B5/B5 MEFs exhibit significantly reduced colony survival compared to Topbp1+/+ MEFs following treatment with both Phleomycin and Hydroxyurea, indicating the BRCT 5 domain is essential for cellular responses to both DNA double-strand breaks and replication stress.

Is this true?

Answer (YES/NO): NO